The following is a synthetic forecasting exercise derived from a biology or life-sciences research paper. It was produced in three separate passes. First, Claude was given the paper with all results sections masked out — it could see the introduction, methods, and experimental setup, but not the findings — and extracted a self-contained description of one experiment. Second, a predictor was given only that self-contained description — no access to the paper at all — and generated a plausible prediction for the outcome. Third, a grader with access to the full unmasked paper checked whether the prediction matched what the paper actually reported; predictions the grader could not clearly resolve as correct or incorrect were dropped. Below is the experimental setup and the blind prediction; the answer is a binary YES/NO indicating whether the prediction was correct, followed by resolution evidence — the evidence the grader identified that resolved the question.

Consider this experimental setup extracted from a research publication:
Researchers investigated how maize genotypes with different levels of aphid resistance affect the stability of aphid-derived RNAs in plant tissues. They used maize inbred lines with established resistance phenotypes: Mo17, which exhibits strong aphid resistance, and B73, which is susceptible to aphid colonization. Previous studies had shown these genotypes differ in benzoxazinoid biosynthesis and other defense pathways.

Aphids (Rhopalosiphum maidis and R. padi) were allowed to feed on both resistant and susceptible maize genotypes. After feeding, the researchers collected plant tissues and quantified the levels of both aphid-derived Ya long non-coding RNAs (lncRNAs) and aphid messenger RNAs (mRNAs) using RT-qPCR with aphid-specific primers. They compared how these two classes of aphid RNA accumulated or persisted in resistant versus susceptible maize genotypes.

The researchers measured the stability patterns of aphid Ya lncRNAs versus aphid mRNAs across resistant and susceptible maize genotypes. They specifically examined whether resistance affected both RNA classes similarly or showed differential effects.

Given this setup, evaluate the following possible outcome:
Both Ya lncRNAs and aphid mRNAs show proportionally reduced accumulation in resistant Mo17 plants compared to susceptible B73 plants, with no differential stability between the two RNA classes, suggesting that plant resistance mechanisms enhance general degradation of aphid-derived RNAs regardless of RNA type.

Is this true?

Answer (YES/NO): NO